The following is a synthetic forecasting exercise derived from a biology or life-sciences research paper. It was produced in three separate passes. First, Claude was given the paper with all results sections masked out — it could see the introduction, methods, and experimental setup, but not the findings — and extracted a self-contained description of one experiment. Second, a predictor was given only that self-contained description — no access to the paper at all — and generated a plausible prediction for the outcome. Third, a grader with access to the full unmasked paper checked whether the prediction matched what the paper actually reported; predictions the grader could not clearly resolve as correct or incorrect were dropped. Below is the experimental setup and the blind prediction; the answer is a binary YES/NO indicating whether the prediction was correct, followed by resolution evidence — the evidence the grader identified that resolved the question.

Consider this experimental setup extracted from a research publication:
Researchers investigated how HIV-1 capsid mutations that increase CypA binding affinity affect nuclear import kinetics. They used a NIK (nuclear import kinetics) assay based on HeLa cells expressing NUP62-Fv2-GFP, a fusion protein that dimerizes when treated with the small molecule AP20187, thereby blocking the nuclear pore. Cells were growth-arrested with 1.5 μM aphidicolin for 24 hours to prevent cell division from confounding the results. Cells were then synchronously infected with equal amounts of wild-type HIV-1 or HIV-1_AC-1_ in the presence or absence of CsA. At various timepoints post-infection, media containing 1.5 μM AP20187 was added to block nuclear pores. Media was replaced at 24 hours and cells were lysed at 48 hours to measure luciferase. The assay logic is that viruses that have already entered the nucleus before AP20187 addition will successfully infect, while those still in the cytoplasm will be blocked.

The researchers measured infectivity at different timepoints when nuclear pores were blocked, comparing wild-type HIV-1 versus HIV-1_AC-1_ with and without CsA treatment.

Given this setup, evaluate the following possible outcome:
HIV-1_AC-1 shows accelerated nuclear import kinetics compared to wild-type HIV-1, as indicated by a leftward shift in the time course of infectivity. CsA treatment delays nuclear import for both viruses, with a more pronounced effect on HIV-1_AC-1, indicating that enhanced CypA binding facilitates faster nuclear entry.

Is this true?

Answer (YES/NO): NO